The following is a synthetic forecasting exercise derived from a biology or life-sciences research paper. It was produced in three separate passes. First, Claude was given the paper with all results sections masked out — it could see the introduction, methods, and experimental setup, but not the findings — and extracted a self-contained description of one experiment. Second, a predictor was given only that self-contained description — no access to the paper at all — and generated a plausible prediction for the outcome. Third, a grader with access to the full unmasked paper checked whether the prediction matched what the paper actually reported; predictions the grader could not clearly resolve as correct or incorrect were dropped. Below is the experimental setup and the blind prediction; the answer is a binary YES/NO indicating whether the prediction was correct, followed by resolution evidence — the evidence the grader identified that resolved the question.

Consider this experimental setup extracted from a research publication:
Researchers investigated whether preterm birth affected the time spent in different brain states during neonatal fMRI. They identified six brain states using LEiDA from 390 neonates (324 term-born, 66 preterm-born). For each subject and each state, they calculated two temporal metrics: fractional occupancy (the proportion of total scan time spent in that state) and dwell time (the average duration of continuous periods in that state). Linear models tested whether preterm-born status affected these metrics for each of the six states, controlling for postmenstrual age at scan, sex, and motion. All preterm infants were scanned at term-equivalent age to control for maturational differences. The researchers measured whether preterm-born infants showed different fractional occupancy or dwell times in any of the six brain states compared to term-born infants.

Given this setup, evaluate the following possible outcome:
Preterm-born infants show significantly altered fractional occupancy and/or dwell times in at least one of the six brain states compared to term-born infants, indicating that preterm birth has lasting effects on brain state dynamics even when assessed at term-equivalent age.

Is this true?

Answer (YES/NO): YES